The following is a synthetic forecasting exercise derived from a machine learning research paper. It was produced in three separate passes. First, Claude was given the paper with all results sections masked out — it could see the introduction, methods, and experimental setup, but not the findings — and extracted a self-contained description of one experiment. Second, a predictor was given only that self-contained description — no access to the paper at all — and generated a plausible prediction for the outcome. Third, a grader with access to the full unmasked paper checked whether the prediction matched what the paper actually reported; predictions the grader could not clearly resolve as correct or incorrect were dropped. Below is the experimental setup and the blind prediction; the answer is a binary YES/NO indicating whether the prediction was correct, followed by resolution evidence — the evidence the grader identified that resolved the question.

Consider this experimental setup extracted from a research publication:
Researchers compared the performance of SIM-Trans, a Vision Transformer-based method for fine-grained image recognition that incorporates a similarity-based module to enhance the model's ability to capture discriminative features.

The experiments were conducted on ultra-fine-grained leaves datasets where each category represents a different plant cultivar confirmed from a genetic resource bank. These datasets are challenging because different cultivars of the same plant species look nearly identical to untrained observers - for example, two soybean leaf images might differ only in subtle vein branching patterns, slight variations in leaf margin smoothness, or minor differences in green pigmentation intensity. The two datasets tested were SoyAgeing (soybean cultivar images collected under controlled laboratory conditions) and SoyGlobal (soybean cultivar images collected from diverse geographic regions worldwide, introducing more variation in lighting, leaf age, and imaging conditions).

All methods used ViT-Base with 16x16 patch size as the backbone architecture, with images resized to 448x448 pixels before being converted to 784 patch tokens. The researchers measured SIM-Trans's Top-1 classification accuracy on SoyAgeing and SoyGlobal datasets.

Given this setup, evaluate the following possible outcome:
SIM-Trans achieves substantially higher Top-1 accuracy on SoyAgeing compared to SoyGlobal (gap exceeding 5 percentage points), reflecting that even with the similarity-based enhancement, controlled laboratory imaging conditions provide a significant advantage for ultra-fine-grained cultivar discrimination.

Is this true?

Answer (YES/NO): NO